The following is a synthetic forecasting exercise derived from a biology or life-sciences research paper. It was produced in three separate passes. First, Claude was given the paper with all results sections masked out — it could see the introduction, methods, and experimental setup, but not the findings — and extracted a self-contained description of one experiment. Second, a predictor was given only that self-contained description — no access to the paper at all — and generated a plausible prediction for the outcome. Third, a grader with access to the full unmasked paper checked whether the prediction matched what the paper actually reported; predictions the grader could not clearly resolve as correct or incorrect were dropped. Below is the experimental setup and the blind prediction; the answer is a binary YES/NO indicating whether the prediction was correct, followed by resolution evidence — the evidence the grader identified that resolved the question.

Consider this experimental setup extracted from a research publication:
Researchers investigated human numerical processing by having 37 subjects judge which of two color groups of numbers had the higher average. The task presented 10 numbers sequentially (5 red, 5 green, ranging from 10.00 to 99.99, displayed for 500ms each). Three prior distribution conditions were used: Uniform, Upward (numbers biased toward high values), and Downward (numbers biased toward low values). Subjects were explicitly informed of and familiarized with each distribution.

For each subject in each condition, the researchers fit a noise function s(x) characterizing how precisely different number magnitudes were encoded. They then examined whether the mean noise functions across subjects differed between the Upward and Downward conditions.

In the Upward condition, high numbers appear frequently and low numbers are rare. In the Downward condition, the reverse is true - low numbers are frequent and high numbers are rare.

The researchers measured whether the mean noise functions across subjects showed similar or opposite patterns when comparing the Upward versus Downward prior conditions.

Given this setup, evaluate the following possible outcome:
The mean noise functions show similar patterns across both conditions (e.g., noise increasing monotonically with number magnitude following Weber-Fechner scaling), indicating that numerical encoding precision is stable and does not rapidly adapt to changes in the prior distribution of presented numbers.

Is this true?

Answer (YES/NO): NO